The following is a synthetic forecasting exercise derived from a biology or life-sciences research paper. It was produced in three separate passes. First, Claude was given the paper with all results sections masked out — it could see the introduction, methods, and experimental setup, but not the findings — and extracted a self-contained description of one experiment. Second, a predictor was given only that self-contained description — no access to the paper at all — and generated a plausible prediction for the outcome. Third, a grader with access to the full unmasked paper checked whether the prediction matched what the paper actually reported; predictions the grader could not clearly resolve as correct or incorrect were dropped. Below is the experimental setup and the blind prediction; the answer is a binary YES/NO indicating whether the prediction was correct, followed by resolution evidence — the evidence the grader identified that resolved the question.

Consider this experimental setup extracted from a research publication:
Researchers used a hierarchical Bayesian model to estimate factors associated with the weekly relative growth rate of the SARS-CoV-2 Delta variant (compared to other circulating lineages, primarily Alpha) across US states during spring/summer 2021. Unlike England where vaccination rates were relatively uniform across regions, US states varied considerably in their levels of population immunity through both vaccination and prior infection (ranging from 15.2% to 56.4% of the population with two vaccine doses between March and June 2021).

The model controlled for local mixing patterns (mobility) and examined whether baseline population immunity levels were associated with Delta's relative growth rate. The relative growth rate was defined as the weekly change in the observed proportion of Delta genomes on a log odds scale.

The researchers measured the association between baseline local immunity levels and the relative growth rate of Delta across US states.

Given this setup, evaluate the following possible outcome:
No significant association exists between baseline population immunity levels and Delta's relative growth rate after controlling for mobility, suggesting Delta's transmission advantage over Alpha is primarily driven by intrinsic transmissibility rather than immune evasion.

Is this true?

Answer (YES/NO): NO